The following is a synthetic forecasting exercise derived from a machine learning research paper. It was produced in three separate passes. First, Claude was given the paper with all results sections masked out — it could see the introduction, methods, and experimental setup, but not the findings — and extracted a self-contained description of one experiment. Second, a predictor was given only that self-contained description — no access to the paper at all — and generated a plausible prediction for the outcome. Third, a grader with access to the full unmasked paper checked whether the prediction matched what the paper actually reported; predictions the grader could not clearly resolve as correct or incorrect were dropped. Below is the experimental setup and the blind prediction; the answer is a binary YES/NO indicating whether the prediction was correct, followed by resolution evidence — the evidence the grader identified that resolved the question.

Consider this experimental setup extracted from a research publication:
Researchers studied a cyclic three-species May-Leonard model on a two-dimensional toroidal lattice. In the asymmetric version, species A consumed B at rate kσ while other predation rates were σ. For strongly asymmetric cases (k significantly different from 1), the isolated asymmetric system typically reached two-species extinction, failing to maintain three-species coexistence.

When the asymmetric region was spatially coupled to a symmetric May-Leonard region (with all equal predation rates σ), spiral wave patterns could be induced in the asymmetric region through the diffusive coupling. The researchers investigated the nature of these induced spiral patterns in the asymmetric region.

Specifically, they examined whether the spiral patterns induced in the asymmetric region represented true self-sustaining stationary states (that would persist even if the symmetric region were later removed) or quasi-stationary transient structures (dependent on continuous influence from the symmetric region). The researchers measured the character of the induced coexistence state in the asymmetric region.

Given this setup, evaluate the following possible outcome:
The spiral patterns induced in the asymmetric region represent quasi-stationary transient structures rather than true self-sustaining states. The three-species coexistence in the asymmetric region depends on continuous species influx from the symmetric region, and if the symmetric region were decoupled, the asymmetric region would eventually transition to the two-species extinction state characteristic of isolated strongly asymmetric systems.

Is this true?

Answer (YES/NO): YES